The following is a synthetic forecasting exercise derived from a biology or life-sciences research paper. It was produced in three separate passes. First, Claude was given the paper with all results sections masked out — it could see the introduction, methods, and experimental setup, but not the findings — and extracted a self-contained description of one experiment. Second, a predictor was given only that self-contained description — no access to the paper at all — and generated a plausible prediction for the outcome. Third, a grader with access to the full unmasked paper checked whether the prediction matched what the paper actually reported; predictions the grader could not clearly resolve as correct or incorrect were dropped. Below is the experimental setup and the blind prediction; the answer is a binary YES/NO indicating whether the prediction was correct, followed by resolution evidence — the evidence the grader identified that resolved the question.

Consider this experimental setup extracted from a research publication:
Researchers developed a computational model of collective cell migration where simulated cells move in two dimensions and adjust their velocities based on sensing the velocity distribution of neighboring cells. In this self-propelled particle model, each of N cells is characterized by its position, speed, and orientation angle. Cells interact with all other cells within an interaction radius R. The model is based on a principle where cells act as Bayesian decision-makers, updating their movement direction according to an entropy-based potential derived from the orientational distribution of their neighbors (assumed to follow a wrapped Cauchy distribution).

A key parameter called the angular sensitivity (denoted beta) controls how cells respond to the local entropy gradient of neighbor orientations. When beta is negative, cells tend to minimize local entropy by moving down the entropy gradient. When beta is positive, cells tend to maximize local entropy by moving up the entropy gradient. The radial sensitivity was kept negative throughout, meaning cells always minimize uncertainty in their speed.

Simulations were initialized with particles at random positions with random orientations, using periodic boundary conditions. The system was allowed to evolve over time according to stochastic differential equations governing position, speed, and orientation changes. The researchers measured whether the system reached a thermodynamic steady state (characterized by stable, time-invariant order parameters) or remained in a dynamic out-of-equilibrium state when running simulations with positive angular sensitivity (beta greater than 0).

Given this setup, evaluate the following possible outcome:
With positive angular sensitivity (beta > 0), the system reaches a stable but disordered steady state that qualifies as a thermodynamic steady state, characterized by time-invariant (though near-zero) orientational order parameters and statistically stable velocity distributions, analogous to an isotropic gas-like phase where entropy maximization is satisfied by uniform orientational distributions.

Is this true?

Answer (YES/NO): NO